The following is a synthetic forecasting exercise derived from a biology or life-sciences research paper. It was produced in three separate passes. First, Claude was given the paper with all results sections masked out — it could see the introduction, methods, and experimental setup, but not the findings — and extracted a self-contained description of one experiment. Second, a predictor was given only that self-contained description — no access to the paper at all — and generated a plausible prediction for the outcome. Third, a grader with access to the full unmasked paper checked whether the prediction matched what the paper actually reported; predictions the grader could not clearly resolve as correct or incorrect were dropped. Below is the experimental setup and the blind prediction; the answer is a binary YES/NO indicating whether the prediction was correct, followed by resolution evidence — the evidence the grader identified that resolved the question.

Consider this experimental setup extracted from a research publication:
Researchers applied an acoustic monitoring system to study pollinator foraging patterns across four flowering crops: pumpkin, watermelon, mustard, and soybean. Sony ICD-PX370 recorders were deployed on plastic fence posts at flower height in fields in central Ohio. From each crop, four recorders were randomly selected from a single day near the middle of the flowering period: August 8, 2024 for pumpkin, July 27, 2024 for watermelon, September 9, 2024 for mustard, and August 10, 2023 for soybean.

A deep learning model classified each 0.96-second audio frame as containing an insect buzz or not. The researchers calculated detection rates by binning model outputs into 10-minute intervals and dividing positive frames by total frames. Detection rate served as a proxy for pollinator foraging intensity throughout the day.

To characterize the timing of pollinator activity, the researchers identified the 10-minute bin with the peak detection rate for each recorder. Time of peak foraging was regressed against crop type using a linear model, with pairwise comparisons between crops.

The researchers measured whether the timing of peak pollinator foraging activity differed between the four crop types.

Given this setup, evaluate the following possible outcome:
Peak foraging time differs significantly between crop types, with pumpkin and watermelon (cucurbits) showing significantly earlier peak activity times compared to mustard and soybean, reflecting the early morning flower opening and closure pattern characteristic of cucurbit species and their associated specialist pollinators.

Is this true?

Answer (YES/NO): NO